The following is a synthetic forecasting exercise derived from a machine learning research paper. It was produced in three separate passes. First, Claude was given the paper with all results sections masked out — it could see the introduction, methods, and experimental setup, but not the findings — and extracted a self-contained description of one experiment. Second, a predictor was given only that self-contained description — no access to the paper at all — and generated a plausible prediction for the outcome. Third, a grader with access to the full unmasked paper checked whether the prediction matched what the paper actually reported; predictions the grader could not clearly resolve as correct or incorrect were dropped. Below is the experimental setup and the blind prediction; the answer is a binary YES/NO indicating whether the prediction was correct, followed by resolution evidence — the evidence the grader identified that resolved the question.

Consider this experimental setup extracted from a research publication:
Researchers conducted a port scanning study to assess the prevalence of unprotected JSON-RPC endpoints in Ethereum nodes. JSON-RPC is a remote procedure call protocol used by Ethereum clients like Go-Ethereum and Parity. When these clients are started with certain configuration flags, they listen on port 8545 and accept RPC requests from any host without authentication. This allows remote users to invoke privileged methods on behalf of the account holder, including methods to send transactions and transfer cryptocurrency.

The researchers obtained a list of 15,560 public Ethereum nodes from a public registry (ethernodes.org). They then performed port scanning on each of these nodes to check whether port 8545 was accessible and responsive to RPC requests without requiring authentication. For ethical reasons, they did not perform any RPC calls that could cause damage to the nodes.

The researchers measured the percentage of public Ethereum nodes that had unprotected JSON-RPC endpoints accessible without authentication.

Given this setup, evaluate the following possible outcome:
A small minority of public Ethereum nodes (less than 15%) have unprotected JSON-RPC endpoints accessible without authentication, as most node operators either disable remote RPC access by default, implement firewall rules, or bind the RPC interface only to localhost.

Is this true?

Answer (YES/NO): YES